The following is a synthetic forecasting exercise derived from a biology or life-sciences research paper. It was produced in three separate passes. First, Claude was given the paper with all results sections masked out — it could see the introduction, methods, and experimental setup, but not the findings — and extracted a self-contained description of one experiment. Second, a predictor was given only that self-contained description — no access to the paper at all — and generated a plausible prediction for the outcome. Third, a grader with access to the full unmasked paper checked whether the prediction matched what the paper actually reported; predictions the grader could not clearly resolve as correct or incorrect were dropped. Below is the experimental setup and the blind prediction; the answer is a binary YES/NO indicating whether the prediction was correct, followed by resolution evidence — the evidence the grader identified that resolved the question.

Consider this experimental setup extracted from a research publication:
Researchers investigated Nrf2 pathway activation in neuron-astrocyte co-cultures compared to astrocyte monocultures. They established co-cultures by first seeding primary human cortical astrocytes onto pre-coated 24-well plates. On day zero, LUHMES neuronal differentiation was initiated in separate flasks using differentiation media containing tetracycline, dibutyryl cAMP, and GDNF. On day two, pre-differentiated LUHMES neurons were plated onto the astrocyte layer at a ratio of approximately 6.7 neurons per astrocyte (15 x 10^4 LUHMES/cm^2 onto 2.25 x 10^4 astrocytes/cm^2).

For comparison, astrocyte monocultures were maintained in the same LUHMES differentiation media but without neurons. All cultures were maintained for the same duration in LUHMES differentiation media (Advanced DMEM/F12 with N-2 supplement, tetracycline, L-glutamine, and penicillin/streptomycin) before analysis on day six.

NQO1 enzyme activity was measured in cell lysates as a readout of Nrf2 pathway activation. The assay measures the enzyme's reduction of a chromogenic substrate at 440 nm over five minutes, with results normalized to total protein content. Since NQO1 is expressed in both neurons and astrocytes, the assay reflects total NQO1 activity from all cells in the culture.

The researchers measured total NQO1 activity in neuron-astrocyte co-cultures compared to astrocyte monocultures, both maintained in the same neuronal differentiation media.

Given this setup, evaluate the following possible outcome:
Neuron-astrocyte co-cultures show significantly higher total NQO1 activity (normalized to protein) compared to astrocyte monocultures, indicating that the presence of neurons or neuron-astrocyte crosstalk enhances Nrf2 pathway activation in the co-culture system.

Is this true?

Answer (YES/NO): NO